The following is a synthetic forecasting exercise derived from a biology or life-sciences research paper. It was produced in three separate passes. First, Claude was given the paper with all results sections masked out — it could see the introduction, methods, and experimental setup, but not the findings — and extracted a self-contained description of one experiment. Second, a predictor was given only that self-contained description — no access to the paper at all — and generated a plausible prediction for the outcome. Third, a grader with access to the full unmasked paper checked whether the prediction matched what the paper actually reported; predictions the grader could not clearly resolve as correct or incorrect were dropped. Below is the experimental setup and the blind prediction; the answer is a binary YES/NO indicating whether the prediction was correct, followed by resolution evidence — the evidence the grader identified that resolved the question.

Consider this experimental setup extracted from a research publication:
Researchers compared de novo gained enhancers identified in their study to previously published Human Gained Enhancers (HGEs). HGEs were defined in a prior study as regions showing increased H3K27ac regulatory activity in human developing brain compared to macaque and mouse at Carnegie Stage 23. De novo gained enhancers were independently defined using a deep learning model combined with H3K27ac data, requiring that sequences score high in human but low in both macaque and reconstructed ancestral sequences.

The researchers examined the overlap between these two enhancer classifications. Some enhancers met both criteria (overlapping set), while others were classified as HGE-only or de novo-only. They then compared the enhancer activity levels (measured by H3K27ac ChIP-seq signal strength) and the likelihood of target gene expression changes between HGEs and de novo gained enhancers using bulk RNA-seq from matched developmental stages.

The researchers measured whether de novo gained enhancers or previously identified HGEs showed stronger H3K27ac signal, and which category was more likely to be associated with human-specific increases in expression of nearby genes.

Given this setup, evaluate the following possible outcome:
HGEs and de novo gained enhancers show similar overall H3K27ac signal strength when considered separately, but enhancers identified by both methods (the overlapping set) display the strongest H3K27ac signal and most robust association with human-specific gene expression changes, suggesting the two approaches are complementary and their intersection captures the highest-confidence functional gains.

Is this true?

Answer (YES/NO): NO